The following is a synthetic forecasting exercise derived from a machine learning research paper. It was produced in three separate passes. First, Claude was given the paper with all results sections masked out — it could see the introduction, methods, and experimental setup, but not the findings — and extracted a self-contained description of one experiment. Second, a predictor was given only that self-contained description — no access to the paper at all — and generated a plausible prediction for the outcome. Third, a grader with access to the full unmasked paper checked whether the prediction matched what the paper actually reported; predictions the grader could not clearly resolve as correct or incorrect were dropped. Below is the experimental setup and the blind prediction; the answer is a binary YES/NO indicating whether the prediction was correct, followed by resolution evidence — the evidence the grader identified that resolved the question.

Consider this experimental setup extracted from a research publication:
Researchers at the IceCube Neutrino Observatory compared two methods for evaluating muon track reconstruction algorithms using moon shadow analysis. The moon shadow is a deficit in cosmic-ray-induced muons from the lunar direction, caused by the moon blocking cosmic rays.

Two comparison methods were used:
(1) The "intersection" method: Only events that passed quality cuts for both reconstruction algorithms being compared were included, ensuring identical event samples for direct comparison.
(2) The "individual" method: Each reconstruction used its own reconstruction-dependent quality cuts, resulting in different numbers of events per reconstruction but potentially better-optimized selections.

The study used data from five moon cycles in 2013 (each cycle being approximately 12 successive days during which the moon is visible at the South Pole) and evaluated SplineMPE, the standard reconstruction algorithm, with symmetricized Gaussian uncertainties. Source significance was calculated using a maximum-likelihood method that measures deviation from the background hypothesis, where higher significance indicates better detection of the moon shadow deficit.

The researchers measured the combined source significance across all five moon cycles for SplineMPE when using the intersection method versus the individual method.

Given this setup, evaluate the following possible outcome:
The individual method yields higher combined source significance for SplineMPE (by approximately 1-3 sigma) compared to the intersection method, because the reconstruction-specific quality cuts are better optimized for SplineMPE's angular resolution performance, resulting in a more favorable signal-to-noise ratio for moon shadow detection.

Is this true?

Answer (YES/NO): NO